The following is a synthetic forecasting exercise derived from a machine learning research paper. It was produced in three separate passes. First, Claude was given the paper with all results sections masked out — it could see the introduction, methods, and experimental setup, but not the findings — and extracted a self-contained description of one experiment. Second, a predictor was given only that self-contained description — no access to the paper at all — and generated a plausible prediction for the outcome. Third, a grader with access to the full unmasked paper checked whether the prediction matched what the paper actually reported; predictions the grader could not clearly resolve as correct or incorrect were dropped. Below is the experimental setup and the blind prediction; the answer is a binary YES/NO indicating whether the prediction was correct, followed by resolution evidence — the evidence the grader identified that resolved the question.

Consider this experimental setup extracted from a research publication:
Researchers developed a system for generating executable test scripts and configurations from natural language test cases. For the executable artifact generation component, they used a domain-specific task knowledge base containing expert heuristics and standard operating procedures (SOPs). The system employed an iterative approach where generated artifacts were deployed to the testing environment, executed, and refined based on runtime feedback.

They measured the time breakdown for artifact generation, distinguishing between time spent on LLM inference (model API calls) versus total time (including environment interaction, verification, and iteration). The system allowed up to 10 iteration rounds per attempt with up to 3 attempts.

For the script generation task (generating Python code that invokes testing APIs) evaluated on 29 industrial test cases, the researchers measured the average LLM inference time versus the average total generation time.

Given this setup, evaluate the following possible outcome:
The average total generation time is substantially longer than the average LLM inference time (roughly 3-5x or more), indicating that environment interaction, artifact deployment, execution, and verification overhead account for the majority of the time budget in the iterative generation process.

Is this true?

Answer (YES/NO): NO